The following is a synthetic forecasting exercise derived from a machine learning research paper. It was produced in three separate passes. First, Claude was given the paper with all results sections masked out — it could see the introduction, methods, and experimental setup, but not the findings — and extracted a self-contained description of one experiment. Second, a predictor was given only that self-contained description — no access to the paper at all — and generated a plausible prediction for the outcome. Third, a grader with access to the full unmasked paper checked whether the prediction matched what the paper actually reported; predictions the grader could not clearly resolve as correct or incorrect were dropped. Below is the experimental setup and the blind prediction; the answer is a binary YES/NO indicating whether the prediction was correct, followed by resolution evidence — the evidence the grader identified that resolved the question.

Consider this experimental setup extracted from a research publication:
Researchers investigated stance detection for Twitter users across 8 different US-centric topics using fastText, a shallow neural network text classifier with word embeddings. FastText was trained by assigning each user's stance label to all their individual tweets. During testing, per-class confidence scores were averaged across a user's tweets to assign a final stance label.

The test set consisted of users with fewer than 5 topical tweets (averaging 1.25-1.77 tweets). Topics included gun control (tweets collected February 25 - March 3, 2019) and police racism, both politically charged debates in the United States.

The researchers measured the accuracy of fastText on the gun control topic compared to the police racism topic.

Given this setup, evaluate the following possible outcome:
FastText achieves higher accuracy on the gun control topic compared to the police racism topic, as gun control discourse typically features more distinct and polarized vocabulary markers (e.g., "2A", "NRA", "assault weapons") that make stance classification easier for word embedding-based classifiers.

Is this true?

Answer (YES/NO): NO